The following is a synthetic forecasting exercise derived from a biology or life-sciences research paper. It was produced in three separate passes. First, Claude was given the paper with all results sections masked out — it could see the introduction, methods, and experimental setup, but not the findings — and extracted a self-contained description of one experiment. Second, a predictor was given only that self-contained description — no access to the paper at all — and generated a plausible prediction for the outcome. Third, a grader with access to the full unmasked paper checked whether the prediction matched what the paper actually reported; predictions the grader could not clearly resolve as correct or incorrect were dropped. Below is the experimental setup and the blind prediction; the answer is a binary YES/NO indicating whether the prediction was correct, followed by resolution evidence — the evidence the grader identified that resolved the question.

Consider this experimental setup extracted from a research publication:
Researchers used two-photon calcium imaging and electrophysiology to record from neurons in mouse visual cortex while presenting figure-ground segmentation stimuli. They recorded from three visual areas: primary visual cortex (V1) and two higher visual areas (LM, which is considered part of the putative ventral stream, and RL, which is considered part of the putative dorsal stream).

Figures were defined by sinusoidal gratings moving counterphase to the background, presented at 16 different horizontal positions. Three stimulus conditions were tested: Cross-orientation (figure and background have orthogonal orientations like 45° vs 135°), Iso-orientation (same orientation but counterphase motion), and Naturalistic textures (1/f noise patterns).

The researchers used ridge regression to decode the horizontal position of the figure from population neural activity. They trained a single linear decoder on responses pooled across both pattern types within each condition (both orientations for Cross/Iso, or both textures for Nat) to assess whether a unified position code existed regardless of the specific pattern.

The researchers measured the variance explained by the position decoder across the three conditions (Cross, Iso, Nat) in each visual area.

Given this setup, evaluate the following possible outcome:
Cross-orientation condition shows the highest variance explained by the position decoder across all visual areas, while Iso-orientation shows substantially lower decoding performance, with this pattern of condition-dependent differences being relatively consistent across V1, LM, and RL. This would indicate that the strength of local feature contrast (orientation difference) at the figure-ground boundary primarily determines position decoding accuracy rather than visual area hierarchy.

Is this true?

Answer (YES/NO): NO